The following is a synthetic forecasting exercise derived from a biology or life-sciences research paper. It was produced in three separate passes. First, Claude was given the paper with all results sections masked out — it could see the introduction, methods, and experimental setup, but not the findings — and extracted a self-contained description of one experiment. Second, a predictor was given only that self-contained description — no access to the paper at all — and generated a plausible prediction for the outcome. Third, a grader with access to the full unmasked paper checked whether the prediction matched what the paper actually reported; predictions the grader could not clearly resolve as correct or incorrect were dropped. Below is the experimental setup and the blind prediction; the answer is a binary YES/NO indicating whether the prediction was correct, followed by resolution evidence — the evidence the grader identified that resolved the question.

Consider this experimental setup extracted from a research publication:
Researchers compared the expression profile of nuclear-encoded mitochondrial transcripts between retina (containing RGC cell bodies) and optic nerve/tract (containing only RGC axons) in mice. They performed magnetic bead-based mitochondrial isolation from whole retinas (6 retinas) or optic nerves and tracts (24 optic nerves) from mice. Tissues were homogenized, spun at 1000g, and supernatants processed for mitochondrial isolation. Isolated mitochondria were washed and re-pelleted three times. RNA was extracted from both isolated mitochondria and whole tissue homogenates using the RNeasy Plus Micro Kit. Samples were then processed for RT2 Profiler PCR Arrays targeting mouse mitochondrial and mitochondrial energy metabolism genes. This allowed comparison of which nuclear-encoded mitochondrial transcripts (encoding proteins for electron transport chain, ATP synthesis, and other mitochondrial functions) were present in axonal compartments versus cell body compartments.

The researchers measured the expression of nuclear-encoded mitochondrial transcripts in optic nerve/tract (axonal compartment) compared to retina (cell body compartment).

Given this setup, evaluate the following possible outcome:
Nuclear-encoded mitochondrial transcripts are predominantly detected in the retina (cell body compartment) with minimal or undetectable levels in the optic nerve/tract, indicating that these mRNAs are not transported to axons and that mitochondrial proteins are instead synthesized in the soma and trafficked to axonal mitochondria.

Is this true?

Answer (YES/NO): NO